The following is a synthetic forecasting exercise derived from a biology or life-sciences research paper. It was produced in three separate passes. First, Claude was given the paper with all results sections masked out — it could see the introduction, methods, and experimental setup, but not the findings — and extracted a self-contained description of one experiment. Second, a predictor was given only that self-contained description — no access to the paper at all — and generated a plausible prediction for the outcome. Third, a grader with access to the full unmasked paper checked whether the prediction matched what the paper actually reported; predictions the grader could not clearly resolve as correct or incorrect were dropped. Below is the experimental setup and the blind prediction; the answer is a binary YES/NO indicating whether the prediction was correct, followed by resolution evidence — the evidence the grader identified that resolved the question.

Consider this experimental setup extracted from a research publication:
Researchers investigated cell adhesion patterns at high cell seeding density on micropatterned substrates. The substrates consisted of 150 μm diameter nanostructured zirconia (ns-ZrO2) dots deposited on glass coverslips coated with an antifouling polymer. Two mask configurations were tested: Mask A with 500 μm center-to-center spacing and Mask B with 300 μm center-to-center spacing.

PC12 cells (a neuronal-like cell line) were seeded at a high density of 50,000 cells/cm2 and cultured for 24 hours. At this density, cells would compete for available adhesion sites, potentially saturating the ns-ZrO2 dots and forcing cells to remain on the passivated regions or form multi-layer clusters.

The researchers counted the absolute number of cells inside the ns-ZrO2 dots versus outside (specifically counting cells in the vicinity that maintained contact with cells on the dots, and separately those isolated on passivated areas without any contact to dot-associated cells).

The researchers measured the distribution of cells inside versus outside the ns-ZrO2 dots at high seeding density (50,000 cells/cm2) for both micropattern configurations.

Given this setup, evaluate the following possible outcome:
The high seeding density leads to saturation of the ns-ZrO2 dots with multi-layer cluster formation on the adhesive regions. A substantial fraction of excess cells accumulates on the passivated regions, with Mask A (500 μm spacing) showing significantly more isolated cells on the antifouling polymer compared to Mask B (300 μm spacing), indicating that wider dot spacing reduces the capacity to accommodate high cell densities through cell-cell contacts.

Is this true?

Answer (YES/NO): NO